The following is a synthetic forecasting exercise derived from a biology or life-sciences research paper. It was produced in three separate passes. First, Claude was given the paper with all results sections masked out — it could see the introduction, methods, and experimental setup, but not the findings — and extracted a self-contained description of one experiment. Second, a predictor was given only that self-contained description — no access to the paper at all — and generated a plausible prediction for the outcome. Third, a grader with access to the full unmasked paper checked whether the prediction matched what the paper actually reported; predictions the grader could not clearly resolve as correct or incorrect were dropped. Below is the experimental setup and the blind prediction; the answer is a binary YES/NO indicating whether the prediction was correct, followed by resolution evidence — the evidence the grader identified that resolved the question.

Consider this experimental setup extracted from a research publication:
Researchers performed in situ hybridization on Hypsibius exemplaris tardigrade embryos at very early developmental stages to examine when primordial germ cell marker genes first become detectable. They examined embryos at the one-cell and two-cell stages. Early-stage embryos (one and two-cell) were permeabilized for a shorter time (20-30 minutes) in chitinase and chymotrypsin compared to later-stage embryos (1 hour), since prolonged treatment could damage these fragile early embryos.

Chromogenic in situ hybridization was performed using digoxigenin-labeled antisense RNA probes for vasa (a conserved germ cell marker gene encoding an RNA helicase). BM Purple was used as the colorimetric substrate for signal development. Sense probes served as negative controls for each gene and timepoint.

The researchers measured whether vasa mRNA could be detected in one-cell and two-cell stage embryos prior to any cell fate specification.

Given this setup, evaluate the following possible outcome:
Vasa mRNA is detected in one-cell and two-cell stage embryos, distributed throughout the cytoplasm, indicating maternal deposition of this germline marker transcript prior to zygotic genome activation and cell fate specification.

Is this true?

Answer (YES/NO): YES